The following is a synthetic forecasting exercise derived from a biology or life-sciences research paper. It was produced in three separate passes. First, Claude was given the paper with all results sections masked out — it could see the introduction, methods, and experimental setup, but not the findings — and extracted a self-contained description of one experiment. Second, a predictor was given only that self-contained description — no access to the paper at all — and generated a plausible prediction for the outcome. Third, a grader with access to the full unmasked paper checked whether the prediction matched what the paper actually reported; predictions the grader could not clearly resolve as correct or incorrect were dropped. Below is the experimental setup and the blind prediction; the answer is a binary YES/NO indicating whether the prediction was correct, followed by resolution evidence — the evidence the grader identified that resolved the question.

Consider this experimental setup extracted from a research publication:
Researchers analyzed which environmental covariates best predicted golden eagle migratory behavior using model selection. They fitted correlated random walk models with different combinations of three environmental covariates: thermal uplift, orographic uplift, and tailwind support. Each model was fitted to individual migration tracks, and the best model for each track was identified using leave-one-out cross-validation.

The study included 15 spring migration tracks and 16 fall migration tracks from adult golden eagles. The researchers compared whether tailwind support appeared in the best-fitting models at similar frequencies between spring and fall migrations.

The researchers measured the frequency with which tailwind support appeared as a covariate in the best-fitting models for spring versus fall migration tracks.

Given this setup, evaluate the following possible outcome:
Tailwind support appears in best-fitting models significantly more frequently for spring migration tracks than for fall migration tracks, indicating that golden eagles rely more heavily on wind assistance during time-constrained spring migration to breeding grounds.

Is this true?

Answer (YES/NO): NO